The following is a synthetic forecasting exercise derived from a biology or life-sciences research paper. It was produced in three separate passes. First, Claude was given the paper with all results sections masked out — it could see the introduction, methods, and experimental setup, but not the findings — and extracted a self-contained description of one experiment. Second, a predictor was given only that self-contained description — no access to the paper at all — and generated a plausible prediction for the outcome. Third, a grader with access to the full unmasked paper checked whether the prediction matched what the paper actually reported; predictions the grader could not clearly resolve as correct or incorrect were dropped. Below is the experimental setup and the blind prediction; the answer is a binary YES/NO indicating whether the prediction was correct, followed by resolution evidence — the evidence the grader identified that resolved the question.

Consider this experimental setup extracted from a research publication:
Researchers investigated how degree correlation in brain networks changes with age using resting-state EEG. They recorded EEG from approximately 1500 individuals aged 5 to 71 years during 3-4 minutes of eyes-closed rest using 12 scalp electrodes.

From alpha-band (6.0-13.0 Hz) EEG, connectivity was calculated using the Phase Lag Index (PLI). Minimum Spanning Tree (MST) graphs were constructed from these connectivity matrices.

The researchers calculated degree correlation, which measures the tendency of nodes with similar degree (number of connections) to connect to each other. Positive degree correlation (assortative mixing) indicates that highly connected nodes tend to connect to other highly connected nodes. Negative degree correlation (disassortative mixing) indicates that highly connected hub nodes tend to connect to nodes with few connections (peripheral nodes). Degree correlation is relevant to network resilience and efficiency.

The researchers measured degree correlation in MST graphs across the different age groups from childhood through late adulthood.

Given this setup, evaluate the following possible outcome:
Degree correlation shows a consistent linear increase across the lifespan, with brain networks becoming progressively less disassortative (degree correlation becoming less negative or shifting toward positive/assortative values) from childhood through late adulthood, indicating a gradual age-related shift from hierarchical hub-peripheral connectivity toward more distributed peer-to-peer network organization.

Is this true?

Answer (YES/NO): NO